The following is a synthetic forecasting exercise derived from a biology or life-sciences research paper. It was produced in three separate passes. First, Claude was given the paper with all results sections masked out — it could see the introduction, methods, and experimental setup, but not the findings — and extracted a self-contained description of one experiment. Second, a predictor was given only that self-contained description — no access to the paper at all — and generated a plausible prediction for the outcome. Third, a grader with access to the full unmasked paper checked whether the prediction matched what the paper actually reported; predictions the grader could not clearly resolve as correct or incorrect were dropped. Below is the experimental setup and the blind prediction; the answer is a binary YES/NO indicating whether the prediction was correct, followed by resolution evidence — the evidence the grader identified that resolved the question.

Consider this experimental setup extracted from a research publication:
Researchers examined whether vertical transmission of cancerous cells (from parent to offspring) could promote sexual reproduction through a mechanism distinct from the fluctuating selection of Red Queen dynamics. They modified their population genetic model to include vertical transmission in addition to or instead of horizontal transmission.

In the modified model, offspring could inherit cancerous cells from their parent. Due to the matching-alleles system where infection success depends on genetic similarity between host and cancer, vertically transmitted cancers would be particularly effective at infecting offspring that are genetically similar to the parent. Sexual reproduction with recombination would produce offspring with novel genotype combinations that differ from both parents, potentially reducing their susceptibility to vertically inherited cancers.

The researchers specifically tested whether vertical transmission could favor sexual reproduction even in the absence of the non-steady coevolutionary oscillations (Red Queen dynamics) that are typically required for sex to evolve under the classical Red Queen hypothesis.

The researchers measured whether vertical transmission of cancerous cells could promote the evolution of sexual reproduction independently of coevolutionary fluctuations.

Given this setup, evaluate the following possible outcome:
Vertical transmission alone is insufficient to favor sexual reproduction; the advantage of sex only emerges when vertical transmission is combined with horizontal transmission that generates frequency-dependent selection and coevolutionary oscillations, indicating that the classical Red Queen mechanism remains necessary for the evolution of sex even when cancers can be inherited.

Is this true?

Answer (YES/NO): NO